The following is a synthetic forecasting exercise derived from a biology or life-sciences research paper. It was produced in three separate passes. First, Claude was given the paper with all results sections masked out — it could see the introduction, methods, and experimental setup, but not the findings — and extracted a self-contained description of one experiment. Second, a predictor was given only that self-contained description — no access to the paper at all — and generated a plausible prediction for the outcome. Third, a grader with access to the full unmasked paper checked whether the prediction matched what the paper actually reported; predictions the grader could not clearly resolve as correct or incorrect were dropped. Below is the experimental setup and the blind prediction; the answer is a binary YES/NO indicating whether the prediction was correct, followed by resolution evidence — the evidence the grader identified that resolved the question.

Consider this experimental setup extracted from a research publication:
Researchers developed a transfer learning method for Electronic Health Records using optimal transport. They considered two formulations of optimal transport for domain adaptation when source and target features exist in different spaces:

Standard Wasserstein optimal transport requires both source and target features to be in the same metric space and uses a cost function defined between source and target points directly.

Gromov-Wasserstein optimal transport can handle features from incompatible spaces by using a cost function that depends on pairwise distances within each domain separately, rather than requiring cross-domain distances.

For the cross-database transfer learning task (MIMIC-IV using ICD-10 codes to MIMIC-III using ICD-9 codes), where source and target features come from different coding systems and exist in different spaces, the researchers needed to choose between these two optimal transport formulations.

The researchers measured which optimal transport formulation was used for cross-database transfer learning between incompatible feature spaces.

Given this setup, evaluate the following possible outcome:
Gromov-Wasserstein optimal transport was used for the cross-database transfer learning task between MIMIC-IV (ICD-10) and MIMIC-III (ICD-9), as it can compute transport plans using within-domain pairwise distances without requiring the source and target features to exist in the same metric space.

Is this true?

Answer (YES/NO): NO